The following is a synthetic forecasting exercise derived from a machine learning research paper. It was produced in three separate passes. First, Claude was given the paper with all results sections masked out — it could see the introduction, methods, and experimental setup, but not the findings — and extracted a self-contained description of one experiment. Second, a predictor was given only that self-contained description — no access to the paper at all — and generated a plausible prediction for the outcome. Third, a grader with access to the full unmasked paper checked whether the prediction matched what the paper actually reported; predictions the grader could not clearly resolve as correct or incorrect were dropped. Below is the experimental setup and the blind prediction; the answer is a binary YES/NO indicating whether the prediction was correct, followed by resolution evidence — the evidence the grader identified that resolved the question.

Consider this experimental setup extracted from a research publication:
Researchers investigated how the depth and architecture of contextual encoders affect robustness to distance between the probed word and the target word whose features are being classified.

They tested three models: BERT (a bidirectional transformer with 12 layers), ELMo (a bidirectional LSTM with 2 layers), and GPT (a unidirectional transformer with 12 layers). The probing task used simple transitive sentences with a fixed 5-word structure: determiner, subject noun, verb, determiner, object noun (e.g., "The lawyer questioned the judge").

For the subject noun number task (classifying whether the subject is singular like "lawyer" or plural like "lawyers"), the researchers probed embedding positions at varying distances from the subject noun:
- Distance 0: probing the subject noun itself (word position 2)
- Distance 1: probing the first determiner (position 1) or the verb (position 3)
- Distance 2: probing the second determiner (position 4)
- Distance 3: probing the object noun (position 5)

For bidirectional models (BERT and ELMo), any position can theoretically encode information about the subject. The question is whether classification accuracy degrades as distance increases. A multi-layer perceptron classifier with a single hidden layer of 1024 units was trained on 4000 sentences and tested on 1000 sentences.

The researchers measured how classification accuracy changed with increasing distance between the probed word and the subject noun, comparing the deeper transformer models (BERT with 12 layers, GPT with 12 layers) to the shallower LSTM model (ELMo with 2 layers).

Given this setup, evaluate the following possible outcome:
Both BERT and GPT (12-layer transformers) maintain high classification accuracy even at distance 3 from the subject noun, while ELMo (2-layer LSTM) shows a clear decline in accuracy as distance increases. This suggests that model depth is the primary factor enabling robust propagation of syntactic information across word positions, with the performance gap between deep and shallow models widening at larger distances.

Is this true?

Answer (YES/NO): NO